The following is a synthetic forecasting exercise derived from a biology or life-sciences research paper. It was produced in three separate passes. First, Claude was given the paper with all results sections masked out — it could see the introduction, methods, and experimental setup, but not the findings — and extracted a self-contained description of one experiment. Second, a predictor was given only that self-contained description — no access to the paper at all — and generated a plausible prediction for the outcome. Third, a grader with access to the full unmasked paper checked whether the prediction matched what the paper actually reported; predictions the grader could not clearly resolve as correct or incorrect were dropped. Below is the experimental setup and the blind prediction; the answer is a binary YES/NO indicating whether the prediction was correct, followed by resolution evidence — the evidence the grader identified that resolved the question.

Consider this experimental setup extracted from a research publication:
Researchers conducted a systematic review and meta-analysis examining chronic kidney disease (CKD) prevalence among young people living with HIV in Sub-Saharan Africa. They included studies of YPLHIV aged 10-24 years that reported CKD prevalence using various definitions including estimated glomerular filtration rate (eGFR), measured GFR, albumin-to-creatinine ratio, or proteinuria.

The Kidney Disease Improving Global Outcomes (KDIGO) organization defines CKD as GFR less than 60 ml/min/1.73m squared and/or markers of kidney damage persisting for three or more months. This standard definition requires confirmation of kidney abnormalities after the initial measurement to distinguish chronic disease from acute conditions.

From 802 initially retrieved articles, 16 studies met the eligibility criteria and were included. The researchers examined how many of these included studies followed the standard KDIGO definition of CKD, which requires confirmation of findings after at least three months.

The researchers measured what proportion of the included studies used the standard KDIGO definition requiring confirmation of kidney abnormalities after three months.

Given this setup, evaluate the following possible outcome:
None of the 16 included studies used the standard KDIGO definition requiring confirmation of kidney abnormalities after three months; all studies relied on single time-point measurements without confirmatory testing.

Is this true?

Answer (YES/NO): NO